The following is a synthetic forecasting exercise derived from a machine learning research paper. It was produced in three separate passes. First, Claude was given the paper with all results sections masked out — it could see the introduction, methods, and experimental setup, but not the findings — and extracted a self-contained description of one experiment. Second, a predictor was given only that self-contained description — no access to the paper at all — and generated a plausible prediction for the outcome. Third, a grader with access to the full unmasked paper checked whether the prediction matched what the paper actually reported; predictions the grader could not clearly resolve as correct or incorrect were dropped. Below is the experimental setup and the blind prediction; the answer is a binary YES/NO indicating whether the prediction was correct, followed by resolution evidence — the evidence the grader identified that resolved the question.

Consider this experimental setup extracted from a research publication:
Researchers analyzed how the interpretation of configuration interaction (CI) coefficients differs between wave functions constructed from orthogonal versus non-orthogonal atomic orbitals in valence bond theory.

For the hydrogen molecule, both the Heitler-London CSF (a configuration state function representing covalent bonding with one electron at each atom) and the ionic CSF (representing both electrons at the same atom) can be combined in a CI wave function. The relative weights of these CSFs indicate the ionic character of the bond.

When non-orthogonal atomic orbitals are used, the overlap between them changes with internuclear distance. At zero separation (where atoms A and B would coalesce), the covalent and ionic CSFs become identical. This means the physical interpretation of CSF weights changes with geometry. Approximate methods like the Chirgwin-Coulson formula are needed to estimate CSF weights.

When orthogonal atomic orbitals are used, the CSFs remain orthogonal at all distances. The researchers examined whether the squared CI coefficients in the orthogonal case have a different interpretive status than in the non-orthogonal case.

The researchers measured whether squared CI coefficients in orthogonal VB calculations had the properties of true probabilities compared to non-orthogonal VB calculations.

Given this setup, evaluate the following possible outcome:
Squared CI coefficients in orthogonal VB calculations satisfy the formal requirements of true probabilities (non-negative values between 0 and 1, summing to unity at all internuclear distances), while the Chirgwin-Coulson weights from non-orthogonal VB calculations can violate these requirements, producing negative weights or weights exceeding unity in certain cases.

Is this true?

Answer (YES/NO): NO